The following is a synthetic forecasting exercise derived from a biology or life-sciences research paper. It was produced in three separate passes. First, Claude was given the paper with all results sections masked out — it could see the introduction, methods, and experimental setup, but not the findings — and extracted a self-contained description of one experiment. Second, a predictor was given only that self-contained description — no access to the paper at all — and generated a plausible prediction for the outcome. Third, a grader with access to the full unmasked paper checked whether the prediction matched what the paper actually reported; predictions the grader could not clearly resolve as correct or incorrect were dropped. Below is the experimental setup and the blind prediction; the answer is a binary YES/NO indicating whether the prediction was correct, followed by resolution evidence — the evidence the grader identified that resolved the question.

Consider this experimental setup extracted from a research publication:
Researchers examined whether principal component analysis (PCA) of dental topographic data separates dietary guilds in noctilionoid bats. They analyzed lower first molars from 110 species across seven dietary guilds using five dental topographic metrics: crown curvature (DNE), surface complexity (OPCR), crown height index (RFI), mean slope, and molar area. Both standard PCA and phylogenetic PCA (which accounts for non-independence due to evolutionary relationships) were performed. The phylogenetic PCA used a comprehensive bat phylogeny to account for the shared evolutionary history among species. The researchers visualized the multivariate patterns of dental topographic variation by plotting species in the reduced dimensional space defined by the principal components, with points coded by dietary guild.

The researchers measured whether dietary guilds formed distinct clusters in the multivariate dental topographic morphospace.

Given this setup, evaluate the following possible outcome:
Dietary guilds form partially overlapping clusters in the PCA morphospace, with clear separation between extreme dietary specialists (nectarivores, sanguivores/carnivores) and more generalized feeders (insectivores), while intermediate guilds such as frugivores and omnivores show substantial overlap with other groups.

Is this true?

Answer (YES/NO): NO